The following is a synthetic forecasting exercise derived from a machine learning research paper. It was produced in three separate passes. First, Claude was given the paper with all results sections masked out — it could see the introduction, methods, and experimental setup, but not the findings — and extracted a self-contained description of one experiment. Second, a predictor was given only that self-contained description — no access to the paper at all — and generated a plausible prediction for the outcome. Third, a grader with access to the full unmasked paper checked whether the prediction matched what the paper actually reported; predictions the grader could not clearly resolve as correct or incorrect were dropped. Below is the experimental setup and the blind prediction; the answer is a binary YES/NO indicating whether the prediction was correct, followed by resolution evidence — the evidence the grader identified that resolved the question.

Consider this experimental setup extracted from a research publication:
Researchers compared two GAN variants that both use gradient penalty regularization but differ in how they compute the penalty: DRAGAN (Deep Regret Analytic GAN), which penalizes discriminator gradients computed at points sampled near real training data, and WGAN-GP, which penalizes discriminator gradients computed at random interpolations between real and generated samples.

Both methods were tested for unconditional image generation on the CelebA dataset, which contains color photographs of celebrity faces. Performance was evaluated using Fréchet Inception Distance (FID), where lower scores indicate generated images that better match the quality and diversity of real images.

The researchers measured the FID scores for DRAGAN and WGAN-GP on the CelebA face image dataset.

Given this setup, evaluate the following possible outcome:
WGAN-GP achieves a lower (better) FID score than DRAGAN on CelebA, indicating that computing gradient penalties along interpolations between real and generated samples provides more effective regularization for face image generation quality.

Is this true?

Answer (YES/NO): YES